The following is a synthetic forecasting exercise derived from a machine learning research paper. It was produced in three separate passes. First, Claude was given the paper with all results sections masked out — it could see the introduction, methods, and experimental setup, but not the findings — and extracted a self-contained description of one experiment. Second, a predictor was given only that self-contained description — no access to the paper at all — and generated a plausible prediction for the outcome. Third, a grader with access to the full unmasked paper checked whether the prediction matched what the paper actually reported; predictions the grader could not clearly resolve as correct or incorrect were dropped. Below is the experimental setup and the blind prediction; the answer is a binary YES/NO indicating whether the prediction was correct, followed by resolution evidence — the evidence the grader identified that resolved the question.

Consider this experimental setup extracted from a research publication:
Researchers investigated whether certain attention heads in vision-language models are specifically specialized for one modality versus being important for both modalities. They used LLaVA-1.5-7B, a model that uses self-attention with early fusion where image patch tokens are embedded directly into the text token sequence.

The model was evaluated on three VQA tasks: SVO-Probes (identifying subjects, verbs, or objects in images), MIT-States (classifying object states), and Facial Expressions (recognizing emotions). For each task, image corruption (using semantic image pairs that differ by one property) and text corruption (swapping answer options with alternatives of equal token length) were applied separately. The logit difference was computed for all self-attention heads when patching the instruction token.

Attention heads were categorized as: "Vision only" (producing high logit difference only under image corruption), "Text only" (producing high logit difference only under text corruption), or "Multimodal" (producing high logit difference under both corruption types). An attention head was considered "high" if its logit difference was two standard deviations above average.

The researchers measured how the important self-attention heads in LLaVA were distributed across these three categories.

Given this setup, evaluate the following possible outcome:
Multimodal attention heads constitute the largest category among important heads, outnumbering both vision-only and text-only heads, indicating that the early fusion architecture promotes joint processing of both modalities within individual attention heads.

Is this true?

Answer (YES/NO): NO